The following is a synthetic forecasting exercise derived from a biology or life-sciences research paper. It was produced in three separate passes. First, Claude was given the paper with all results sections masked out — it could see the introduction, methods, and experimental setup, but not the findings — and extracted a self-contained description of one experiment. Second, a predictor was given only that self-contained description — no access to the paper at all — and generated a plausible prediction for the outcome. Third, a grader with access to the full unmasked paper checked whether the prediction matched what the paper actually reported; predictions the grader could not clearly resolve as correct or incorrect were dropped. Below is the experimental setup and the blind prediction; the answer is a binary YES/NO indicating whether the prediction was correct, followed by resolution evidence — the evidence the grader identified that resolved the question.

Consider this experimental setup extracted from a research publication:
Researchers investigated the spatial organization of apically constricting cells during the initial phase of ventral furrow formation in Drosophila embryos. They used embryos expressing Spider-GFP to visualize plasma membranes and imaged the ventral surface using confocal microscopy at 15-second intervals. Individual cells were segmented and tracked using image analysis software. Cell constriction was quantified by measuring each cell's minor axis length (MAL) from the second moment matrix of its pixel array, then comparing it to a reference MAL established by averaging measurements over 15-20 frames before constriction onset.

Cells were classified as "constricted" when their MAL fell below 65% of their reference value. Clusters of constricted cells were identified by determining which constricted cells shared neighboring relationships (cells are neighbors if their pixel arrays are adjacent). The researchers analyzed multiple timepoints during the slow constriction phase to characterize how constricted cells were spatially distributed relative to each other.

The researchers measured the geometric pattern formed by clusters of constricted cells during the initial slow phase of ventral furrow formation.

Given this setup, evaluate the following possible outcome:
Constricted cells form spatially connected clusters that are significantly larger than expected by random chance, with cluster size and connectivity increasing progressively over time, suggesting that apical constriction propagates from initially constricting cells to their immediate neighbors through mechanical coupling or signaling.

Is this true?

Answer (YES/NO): NO